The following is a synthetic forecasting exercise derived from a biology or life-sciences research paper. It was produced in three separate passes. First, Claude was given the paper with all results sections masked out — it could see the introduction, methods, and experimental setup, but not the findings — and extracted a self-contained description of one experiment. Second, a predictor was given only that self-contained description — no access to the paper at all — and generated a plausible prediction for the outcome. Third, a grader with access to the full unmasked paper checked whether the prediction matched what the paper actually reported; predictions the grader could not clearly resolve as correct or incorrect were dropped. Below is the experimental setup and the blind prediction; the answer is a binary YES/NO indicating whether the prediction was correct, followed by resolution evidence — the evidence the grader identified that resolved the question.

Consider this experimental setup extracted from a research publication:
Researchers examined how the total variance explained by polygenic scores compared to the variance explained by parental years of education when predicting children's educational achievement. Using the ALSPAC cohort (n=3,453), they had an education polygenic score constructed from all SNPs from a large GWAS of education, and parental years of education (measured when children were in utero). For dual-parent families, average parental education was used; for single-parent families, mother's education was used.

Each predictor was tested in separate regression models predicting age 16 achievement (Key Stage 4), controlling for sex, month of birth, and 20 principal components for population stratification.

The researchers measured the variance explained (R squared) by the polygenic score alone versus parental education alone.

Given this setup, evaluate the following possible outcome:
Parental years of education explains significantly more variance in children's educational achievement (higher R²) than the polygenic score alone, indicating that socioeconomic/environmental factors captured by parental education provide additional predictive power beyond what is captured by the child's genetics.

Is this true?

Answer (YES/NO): YES